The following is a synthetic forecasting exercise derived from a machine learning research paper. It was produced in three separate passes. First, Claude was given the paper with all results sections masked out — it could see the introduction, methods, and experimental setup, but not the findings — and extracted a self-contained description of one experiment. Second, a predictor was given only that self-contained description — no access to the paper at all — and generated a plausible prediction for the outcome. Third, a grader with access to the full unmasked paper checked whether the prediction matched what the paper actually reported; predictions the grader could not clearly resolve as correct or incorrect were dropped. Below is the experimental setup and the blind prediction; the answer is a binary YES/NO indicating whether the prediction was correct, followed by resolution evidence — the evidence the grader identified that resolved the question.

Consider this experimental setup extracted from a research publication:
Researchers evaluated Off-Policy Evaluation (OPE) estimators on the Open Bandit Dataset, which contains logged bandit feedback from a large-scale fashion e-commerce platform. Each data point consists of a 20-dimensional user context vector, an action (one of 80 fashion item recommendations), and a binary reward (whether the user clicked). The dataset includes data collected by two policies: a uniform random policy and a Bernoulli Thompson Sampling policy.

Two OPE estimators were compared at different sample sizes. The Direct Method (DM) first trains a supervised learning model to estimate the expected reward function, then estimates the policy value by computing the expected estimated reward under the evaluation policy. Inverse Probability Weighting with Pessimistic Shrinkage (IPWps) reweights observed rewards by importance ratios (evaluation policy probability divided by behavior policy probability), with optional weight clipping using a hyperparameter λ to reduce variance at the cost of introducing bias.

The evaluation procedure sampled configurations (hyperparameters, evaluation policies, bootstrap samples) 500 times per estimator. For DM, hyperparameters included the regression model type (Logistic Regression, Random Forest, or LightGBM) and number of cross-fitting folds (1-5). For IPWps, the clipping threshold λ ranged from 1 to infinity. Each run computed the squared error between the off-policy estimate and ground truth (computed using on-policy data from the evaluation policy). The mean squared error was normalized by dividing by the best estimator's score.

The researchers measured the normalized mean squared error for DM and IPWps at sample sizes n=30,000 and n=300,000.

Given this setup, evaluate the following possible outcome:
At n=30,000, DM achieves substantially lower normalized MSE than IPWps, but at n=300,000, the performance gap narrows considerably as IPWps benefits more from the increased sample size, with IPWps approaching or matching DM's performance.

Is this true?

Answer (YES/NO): NO